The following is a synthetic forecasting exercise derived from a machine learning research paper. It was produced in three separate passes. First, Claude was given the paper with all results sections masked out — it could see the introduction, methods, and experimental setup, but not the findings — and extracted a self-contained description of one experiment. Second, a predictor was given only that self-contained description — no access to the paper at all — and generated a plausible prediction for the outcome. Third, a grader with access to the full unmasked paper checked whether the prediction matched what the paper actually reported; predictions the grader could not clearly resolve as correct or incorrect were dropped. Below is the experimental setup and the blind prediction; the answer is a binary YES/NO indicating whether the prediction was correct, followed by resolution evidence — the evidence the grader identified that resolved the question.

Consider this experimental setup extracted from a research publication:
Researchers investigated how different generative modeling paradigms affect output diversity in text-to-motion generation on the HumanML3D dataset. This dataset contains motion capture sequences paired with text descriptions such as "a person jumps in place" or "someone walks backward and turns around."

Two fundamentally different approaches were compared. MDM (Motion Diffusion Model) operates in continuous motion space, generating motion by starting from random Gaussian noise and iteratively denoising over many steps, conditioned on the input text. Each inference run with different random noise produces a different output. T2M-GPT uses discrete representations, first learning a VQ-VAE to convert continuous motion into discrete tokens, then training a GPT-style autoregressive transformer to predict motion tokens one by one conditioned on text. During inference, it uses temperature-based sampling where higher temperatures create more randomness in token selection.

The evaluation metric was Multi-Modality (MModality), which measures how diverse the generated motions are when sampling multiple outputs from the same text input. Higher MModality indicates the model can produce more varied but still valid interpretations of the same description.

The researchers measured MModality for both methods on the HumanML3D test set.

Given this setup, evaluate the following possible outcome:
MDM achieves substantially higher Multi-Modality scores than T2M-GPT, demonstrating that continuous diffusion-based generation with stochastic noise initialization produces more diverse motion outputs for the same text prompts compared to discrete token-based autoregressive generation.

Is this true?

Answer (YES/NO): YES